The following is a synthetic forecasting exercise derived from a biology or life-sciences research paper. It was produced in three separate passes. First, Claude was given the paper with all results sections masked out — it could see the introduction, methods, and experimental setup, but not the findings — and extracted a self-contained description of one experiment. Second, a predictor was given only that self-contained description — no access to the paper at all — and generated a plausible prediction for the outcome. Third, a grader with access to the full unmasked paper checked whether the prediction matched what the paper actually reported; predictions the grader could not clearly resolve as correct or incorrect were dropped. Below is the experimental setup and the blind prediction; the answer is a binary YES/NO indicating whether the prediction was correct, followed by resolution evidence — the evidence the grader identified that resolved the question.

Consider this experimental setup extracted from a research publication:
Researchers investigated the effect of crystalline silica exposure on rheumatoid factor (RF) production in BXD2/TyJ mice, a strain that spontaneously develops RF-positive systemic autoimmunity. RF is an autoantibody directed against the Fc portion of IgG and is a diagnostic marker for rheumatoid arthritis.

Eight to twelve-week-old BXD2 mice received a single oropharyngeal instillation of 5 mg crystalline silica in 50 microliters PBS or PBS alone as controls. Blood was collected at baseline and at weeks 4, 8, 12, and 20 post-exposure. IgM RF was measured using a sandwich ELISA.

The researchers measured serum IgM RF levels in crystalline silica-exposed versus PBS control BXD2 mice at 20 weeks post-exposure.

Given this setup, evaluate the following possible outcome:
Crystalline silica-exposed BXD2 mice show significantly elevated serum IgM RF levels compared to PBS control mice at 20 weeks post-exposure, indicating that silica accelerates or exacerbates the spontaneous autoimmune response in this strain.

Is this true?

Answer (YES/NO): NO